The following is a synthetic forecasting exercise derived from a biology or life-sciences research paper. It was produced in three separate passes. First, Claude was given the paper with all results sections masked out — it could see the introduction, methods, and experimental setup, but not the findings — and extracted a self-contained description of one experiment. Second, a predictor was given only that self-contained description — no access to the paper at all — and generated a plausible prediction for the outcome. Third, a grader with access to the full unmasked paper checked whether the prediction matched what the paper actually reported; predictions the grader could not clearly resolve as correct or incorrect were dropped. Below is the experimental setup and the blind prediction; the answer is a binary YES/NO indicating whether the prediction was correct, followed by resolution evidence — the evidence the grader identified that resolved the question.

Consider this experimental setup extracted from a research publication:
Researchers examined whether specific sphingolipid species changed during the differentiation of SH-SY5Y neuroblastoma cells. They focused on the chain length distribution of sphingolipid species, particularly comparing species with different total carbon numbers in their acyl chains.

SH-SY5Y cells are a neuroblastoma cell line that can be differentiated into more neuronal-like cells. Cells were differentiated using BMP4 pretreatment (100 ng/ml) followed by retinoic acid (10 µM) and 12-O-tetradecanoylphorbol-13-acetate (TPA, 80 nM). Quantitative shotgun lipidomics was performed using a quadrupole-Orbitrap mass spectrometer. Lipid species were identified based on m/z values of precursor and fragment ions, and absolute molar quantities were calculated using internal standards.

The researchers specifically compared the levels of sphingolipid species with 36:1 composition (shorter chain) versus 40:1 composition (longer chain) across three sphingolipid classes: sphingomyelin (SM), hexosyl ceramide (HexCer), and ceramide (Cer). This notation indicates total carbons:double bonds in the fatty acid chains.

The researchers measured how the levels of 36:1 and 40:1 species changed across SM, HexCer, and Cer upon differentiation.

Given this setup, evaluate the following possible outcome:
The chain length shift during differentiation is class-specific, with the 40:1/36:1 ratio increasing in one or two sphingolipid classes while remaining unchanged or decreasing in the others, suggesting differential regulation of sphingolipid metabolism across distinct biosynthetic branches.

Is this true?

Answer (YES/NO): NO